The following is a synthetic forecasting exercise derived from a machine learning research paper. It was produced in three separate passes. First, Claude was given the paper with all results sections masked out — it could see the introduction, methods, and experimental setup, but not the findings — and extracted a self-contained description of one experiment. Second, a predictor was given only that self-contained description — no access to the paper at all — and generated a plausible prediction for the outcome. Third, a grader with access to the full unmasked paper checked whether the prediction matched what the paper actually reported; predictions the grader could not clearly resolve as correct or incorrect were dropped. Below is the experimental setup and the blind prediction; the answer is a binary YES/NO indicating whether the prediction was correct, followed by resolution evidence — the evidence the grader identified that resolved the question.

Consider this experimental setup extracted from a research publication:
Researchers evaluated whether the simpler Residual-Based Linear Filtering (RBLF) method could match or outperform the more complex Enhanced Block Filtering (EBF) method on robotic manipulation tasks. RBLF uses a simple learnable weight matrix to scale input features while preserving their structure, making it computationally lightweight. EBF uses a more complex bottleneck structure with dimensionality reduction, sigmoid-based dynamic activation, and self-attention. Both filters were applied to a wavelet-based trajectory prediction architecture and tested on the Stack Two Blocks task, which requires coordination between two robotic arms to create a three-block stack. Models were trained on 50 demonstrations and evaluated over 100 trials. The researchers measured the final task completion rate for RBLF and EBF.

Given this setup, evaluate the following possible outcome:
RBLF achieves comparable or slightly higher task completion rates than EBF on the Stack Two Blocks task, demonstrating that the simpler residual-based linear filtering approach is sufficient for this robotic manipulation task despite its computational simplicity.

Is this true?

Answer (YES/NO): NO